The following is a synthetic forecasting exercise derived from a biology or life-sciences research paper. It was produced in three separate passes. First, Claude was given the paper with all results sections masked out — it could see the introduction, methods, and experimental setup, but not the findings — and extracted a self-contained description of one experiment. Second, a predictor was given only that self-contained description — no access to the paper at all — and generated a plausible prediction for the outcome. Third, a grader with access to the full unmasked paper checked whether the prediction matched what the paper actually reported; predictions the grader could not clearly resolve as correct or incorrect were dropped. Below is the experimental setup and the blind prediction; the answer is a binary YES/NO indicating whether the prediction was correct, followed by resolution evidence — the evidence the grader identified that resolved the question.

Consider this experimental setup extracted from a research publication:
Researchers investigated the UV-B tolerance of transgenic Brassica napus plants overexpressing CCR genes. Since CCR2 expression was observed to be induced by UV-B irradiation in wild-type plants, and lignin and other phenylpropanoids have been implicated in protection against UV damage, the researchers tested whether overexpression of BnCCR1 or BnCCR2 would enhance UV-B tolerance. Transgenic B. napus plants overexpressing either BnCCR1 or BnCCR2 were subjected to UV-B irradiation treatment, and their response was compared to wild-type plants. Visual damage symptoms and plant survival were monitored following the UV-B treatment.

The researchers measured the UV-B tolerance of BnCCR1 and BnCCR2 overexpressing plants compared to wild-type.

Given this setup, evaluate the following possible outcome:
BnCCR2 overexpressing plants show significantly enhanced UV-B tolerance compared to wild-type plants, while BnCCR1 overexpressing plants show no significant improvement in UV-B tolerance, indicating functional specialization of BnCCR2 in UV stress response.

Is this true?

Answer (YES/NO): NO